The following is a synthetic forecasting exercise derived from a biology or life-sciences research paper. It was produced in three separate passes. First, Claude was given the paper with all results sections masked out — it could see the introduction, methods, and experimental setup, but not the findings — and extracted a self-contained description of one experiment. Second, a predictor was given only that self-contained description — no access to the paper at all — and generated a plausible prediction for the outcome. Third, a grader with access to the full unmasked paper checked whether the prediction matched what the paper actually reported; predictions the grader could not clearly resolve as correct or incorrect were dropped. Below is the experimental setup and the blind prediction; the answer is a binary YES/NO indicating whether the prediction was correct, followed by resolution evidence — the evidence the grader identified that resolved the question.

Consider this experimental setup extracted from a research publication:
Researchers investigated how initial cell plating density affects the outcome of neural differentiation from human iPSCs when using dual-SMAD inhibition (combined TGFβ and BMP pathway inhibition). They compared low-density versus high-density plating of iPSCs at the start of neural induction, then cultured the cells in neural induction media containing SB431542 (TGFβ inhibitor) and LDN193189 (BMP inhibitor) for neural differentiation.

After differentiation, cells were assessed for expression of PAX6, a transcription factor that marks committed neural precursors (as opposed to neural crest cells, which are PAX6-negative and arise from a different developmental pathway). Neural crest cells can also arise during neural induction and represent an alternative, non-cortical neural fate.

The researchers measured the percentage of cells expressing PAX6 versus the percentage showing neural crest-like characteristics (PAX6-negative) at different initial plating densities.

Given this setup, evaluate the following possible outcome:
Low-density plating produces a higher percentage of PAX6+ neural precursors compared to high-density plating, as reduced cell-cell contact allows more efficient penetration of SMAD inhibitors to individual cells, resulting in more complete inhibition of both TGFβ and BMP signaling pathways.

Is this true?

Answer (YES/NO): NO